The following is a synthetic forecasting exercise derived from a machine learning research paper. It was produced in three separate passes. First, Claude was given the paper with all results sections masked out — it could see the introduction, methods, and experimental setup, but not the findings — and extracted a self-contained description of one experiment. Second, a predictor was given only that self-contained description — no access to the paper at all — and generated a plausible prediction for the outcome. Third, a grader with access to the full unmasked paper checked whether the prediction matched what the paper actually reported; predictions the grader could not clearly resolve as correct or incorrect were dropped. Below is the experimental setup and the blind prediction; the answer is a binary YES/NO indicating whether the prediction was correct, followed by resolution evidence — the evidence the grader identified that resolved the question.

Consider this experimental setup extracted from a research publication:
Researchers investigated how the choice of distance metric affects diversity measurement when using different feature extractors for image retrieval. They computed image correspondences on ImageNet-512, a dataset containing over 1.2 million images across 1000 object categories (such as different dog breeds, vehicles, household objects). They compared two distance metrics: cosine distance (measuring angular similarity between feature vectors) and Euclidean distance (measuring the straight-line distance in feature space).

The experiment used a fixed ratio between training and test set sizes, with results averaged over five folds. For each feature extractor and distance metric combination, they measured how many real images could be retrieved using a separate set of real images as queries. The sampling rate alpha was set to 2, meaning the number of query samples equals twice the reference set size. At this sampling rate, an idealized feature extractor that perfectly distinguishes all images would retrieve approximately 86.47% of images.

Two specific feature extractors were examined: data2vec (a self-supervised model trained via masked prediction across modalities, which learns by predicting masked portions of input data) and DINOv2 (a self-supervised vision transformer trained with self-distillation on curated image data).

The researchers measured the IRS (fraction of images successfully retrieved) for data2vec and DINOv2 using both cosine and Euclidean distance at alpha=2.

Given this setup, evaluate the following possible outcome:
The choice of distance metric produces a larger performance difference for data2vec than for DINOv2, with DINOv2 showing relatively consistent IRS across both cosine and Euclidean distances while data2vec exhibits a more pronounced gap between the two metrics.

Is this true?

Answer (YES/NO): YES